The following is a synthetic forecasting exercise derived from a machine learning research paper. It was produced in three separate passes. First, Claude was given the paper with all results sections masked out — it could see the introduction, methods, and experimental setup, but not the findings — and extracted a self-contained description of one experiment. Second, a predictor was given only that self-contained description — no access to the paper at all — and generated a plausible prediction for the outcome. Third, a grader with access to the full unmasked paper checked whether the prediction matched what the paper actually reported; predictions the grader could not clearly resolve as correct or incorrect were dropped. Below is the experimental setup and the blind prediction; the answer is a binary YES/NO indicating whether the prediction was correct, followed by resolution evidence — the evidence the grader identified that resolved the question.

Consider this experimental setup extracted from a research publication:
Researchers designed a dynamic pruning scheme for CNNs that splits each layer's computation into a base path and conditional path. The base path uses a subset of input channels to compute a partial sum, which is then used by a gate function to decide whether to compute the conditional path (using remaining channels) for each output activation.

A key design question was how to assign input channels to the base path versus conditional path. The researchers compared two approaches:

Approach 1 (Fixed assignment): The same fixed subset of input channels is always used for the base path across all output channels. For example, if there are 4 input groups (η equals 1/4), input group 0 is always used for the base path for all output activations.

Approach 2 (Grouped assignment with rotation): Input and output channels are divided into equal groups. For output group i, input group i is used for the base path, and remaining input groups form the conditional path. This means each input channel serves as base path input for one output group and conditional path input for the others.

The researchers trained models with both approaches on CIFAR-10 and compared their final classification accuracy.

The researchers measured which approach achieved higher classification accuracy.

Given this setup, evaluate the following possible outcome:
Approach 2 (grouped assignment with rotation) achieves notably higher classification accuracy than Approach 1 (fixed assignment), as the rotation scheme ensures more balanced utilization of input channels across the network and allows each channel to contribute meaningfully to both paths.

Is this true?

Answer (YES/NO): YES